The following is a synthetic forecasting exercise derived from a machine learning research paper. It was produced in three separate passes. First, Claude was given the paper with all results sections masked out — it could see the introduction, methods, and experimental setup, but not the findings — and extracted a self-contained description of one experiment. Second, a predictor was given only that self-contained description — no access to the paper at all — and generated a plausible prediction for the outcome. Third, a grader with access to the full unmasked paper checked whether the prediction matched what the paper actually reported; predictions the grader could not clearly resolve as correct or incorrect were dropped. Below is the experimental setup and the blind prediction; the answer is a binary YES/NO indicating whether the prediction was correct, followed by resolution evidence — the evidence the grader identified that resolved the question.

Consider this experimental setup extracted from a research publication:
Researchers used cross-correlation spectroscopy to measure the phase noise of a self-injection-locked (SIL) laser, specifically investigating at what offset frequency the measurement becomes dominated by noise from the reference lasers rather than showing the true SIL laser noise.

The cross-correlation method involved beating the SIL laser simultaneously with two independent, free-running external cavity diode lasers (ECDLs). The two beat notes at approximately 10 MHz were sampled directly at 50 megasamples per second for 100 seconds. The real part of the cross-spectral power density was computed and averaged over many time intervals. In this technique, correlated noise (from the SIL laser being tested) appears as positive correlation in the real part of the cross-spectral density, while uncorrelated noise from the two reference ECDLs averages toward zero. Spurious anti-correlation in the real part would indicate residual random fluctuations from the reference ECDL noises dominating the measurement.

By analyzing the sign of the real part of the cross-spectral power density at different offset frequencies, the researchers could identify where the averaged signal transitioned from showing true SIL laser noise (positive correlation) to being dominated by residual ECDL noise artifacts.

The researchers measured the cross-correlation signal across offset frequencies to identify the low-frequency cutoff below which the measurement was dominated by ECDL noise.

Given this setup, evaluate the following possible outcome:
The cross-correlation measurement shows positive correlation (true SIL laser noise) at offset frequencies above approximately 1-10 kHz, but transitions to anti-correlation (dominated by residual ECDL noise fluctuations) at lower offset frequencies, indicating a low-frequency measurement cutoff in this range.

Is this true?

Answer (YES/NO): YES